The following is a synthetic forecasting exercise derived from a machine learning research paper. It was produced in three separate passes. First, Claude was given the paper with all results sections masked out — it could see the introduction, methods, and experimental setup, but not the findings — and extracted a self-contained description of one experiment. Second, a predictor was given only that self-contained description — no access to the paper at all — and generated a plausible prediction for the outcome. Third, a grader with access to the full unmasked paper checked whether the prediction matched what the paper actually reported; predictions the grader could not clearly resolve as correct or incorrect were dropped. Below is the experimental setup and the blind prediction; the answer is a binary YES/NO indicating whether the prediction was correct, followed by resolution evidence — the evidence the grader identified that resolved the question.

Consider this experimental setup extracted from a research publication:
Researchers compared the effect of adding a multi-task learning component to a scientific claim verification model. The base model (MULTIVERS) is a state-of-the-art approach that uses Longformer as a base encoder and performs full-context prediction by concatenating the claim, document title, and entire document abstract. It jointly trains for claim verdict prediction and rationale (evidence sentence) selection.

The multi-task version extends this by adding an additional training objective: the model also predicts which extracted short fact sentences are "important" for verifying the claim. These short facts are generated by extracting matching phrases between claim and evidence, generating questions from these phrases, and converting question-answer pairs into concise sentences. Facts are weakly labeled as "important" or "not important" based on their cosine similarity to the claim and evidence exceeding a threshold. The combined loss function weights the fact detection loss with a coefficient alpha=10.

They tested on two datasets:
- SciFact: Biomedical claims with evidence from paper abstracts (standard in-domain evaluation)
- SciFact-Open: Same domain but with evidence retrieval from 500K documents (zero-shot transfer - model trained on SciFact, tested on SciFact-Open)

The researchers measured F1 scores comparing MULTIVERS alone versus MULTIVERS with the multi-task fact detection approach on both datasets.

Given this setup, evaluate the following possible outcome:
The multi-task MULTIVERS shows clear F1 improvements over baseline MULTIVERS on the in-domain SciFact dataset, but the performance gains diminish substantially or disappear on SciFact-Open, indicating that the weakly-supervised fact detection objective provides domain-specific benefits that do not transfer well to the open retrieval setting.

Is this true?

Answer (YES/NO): NO